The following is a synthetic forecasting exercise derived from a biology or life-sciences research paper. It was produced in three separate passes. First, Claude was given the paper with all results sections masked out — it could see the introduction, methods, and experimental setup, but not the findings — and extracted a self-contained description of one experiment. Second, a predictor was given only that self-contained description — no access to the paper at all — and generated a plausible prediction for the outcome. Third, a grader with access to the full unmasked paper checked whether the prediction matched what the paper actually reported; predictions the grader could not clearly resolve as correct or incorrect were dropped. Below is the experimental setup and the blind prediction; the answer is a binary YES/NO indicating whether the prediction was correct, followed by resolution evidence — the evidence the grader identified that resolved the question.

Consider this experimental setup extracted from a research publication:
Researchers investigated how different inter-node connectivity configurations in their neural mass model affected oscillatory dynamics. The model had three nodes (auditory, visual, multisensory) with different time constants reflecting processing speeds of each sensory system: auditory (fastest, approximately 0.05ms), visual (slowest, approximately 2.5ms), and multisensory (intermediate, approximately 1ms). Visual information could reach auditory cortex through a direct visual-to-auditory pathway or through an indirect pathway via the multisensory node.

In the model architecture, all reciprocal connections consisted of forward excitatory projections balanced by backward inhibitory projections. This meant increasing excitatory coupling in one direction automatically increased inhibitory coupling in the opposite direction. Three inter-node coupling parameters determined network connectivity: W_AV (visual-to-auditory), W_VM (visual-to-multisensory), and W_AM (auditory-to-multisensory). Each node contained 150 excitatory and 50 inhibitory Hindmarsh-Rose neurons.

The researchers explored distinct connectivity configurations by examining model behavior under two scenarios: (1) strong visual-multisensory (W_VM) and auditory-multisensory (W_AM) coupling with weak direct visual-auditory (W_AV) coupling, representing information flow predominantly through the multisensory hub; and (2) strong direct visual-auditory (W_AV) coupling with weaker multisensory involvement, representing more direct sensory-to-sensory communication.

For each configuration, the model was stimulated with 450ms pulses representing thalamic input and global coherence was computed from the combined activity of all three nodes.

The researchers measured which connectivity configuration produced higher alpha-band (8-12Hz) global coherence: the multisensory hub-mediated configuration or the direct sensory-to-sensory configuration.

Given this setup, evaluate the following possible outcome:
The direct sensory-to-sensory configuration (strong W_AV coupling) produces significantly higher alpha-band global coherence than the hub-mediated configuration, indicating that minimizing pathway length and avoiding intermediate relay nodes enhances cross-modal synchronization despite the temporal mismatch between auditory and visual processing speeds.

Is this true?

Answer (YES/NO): YES